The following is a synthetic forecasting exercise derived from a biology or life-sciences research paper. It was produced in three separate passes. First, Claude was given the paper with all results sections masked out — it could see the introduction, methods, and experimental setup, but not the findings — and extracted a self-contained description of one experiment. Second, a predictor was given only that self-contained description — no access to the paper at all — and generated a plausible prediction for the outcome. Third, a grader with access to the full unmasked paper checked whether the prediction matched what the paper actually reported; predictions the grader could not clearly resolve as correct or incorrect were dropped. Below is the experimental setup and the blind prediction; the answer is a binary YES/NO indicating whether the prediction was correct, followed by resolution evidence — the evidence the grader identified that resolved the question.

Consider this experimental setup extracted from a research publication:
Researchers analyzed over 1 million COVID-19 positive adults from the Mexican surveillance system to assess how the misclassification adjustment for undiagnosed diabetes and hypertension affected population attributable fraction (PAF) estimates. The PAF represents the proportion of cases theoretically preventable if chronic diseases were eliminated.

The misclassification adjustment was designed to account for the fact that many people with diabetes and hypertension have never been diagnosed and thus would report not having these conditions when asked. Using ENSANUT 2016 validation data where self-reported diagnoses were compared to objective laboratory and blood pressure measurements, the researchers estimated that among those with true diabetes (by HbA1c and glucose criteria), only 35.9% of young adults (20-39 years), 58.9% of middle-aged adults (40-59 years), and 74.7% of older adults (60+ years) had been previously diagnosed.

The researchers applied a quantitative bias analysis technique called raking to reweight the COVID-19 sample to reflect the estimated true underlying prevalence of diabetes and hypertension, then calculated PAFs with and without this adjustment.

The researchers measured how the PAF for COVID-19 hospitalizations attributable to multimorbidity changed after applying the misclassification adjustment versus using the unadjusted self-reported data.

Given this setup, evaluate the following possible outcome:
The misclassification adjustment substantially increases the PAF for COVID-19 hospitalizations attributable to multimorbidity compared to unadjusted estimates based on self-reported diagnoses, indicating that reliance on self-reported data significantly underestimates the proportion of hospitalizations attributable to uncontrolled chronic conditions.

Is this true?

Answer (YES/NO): YES